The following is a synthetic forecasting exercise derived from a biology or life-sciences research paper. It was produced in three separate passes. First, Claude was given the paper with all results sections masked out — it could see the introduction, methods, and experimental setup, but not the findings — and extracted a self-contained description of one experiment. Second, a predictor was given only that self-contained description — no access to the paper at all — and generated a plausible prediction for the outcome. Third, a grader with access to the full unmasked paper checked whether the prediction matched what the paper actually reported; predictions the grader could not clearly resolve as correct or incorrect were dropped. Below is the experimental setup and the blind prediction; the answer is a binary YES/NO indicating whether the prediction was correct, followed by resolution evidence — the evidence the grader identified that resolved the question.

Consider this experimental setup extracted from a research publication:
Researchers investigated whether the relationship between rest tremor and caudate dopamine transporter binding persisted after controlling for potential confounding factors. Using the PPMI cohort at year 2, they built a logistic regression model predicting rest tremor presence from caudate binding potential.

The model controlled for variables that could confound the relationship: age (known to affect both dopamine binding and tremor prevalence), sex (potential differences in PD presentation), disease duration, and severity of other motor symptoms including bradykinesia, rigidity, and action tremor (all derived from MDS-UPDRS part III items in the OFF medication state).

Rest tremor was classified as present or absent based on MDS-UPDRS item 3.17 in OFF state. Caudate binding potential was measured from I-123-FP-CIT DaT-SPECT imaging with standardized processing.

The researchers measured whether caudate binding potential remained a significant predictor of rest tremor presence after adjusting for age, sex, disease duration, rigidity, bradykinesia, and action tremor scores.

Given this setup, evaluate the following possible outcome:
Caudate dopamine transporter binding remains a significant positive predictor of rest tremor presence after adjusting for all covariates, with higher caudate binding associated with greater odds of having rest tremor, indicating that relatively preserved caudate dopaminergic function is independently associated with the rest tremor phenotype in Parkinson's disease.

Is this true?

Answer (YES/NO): YES